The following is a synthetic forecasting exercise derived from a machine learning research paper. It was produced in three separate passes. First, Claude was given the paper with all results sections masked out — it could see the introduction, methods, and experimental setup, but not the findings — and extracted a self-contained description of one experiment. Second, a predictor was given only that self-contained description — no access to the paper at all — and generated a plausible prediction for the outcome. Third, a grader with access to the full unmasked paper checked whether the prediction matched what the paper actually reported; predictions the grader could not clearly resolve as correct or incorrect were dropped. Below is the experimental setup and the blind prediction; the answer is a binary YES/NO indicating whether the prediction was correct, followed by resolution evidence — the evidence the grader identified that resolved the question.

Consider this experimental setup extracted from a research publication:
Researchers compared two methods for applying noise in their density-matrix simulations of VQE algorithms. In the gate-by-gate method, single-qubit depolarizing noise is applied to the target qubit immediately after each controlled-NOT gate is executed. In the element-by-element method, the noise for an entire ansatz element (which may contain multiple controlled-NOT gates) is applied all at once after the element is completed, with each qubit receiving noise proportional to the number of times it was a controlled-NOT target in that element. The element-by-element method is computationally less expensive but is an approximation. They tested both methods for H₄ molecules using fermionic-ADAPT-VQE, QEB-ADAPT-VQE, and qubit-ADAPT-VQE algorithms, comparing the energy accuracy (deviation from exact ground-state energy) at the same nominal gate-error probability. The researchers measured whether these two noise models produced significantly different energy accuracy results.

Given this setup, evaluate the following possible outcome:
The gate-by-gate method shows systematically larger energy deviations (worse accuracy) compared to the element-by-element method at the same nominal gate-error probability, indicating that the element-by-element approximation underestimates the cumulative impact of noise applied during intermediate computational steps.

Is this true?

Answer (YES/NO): YES